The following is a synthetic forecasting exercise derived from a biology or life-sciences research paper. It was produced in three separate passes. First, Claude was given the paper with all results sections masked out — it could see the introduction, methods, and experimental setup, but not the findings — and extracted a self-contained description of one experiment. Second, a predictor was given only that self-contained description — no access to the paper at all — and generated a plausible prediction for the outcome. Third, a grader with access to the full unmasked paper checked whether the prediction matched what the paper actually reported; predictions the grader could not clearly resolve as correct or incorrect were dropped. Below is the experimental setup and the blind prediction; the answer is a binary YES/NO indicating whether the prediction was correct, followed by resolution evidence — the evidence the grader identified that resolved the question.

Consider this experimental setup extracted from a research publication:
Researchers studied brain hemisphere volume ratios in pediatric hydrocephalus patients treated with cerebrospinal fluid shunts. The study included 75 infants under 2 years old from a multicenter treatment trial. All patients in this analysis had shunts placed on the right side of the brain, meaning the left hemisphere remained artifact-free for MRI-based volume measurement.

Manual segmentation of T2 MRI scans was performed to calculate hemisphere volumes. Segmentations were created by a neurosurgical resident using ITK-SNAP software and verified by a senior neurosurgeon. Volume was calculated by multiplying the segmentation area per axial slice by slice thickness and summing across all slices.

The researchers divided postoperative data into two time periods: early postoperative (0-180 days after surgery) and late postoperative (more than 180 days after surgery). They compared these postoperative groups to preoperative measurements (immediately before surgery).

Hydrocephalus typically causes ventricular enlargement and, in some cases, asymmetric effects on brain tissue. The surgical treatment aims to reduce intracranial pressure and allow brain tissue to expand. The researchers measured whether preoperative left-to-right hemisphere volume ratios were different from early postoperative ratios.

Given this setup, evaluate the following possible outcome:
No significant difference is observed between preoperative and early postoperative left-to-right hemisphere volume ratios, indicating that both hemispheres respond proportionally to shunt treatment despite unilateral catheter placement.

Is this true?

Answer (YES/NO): NO